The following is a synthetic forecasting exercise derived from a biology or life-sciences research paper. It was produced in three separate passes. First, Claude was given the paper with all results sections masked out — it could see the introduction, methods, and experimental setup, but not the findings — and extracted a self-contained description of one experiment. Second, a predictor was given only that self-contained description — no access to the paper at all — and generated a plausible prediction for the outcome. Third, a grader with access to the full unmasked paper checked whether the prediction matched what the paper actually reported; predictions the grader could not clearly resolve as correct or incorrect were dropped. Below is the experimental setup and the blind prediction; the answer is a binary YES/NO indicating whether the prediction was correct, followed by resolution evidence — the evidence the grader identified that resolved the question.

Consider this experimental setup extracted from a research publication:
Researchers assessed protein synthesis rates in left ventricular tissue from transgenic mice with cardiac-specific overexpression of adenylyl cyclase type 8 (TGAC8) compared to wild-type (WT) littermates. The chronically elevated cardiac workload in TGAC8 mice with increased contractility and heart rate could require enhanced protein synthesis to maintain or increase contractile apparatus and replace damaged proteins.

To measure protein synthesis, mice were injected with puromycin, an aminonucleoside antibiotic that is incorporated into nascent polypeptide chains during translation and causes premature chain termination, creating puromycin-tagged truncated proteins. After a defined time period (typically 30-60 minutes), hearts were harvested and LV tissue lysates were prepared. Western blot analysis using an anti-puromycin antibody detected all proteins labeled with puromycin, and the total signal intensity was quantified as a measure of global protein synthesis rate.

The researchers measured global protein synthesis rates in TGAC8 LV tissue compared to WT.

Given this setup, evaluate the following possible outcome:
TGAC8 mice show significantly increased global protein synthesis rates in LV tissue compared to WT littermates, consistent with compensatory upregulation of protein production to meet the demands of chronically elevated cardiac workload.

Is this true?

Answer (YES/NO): YES